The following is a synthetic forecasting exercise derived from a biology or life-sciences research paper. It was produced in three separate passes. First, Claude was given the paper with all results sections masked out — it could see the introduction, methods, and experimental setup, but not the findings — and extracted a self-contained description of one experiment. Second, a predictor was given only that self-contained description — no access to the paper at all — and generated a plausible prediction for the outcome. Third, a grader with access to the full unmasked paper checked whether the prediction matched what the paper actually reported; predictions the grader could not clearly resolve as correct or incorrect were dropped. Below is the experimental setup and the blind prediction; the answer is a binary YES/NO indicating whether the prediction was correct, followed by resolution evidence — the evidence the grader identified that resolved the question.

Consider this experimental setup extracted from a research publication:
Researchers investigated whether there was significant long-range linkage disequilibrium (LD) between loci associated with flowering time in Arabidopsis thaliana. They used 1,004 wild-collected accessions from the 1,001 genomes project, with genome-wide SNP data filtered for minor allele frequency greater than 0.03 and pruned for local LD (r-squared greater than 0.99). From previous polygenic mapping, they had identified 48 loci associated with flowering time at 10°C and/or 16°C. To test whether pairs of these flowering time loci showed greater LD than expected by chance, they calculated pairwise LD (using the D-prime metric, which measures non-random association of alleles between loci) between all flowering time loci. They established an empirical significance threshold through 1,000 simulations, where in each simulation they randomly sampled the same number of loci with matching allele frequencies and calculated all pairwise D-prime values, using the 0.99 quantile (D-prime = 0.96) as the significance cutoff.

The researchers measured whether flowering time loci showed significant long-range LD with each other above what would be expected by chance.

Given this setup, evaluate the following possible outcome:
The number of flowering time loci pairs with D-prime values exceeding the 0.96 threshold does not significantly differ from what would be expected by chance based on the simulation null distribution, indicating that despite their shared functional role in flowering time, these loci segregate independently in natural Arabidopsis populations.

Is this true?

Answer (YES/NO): NO